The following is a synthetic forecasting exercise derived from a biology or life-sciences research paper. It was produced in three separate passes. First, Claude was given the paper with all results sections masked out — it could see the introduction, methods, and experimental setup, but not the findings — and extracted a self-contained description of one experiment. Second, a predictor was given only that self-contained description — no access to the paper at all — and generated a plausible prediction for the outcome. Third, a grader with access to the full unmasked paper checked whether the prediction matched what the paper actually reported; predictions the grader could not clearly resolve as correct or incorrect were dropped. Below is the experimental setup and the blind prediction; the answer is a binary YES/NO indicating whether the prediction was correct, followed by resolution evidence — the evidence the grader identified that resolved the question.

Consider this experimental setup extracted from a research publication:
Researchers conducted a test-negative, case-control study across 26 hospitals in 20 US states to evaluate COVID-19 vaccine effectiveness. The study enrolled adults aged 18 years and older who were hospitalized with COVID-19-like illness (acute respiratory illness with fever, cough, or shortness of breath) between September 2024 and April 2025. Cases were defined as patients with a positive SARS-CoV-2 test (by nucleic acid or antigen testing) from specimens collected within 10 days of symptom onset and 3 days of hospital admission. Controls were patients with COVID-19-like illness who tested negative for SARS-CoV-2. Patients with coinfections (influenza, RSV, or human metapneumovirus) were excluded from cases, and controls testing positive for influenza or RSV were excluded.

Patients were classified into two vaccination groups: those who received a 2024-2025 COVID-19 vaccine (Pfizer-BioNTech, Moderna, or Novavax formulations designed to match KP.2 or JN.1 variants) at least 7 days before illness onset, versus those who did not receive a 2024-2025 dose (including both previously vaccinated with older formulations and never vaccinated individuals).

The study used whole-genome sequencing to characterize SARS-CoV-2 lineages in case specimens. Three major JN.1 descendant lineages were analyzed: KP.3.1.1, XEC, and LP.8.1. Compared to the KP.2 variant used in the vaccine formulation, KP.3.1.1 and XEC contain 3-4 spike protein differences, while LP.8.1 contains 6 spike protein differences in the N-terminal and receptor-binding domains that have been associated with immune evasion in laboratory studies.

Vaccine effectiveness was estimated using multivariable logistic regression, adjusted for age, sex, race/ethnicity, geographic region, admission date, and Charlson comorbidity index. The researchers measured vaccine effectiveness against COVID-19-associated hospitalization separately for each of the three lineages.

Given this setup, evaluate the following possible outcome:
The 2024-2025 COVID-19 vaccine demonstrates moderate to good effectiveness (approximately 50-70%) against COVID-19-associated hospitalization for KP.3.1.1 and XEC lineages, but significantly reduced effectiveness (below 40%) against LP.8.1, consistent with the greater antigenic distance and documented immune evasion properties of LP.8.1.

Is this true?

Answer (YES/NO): NO